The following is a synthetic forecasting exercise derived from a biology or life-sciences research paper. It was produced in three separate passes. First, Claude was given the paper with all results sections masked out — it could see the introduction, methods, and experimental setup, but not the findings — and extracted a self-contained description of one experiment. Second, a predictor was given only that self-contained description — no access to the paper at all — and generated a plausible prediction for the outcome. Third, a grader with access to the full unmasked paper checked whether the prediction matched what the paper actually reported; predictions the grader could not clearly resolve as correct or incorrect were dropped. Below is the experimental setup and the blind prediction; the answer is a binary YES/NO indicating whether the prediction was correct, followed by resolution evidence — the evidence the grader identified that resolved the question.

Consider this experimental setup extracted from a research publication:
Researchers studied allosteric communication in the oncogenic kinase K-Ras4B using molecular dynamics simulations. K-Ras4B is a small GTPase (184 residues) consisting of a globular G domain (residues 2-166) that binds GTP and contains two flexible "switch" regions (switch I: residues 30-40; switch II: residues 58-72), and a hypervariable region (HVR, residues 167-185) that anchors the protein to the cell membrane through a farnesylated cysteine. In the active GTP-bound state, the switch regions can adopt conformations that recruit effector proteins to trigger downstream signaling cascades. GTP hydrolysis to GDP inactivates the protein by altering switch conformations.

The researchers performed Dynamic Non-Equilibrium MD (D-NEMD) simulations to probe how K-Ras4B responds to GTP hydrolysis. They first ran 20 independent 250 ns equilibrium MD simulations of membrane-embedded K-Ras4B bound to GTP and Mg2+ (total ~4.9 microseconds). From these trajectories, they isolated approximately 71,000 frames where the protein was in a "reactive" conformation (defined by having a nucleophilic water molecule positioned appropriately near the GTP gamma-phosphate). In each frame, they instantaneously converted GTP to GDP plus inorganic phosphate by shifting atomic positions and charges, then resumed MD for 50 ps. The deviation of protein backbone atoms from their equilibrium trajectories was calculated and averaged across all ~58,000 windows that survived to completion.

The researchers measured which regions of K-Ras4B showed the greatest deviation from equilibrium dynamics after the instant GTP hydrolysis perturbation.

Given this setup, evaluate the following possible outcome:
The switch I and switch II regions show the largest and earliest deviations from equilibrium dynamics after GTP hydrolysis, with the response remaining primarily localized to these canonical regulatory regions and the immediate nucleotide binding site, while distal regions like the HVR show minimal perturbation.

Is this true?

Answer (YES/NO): YES